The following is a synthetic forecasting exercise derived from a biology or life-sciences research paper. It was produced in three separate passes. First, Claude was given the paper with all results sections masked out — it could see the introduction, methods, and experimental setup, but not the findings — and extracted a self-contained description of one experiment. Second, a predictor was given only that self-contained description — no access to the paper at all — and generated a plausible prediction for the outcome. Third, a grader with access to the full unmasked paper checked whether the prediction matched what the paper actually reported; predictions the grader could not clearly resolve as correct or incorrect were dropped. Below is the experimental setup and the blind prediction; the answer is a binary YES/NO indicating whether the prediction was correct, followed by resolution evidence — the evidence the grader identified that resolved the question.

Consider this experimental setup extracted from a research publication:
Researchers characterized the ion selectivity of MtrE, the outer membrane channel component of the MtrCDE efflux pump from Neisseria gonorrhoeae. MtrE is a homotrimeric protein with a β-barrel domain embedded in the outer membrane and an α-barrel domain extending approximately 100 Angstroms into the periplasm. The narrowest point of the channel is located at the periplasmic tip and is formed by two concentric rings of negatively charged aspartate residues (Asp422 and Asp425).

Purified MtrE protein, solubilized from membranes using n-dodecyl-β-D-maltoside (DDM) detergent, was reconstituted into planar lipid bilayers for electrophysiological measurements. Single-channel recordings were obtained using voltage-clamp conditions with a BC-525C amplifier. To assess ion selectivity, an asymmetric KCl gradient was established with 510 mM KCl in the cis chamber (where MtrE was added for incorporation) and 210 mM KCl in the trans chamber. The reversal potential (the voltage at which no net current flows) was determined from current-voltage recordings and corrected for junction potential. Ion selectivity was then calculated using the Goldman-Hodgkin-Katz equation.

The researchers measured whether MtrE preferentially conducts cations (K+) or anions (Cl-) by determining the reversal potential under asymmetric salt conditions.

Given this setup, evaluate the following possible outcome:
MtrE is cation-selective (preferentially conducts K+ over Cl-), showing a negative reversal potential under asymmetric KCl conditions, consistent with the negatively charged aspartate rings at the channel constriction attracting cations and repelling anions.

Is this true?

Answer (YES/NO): YES